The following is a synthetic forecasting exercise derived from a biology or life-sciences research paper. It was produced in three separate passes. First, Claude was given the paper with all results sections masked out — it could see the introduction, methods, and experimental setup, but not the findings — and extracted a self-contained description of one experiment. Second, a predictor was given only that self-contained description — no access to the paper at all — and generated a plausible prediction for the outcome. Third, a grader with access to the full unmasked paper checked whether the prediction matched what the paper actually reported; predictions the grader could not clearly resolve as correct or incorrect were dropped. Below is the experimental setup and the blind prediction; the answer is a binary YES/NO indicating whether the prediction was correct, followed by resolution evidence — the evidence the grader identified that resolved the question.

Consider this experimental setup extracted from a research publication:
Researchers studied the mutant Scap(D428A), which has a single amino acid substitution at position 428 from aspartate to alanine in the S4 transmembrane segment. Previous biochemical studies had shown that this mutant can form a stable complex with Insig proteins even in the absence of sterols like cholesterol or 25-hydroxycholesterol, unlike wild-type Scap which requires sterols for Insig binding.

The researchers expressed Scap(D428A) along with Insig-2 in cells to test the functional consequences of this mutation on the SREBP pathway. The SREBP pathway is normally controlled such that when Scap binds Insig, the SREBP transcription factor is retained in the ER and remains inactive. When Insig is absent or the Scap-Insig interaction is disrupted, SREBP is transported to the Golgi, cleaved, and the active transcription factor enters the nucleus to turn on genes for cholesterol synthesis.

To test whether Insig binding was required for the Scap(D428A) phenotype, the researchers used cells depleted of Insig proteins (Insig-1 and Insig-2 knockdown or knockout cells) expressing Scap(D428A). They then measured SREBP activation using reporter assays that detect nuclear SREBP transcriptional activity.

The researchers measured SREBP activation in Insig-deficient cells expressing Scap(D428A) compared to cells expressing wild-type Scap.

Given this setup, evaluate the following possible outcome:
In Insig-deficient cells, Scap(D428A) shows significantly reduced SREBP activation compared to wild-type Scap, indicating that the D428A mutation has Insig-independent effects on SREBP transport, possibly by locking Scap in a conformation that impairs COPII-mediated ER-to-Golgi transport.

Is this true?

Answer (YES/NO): YES